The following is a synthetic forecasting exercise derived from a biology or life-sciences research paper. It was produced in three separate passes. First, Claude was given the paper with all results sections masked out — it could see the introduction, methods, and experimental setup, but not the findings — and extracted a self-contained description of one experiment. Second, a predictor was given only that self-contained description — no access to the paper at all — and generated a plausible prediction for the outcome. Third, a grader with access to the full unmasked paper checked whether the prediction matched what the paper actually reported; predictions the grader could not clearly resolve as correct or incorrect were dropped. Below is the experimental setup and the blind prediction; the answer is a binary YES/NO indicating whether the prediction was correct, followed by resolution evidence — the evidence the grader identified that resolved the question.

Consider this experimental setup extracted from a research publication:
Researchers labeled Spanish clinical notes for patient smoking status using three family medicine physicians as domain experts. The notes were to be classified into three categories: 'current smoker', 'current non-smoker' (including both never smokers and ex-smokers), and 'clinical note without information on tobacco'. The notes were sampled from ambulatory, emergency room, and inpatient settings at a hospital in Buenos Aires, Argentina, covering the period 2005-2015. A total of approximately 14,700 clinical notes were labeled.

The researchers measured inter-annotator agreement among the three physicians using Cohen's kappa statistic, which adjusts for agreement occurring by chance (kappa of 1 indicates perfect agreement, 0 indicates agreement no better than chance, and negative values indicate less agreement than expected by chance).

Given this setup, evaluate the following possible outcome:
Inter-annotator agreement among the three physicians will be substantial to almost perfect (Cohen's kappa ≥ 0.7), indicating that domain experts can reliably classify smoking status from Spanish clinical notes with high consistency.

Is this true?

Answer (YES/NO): YES